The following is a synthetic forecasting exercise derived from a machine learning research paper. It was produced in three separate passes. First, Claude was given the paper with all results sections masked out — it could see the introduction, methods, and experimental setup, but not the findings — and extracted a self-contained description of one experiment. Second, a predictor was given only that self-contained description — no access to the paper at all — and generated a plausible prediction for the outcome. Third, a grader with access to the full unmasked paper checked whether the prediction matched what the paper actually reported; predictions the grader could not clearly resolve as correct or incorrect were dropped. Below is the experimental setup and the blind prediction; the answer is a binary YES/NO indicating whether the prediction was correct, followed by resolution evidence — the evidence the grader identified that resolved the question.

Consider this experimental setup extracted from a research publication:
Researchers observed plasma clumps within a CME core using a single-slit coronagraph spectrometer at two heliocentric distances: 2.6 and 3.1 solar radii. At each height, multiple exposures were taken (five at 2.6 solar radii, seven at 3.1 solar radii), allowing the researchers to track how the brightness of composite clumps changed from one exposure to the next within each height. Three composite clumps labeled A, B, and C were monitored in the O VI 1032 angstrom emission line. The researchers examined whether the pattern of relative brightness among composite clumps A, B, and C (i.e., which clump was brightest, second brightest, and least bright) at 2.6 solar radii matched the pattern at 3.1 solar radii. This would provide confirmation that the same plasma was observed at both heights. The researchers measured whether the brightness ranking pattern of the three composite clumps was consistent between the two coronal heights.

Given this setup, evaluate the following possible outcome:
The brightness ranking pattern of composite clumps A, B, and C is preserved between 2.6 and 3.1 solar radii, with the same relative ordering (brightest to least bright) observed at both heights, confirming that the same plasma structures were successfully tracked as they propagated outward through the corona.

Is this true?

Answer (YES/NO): YES